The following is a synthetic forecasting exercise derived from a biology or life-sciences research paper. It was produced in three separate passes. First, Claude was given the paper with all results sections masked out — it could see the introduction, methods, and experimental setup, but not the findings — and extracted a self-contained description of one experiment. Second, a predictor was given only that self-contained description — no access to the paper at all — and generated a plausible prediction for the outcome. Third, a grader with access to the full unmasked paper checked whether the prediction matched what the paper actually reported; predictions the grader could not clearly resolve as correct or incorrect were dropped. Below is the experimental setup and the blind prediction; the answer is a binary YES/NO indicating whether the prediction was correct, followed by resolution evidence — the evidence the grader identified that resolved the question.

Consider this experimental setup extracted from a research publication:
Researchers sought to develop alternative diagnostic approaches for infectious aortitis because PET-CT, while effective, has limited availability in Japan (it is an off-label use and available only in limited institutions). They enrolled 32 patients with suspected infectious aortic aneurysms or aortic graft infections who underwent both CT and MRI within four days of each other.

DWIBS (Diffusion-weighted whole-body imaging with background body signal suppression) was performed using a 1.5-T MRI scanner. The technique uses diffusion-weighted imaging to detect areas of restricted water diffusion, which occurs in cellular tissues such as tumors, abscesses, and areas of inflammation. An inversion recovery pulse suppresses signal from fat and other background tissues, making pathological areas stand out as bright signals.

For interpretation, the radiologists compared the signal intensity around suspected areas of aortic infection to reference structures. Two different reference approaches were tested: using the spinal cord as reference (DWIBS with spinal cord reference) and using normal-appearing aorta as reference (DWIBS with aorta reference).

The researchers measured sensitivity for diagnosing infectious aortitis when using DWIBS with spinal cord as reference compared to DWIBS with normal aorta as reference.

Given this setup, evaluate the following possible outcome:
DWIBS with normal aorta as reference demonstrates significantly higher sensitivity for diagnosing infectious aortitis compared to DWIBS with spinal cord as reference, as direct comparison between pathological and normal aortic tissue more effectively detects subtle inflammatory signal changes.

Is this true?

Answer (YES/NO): NO